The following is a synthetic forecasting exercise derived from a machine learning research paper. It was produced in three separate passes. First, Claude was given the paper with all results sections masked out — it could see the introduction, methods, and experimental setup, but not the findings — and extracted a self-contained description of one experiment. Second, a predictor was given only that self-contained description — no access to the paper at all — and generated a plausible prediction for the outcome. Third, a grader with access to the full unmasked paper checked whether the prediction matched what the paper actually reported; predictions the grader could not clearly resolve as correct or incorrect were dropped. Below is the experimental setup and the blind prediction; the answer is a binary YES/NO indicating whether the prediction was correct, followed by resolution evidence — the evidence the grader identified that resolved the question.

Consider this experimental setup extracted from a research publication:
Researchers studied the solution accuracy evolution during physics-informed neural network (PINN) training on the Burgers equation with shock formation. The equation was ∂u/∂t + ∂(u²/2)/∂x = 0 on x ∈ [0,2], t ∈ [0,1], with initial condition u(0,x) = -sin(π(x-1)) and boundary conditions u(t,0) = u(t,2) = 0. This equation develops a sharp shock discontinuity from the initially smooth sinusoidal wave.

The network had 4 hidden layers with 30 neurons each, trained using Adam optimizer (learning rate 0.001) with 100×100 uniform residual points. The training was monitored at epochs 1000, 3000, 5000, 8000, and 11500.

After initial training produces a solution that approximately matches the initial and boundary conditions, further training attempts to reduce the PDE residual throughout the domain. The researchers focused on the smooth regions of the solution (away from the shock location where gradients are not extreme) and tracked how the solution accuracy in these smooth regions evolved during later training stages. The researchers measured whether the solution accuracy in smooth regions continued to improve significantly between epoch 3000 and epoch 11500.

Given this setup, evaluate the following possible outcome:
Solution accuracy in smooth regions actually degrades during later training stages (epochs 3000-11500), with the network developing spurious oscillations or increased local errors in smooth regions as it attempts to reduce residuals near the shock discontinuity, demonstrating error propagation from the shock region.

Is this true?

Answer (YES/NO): NO